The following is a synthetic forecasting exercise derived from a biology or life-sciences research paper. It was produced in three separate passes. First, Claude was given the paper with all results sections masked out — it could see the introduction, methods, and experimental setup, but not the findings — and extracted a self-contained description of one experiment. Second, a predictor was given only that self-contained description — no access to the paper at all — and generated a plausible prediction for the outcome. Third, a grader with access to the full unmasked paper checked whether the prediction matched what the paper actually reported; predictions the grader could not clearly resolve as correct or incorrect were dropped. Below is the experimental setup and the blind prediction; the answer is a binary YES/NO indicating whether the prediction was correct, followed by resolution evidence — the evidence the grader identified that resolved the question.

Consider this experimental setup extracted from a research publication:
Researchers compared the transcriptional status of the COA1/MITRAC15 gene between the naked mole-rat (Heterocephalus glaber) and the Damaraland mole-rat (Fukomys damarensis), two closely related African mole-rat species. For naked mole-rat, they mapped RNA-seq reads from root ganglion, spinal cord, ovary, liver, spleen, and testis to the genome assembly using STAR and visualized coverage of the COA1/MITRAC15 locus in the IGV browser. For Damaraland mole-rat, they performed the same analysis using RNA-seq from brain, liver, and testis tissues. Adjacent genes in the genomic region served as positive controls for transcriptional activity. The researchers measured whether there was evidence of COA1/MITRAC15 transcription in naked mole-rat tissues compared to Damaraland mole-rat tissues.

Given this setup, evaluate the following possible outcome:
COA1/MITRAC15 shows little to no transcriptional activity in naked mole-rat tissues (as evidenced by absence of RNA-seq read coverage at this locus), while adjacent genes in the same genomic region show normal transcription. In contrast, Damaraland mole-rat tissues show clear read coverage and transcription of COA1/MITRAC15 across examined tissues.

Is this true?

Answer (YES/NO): YES